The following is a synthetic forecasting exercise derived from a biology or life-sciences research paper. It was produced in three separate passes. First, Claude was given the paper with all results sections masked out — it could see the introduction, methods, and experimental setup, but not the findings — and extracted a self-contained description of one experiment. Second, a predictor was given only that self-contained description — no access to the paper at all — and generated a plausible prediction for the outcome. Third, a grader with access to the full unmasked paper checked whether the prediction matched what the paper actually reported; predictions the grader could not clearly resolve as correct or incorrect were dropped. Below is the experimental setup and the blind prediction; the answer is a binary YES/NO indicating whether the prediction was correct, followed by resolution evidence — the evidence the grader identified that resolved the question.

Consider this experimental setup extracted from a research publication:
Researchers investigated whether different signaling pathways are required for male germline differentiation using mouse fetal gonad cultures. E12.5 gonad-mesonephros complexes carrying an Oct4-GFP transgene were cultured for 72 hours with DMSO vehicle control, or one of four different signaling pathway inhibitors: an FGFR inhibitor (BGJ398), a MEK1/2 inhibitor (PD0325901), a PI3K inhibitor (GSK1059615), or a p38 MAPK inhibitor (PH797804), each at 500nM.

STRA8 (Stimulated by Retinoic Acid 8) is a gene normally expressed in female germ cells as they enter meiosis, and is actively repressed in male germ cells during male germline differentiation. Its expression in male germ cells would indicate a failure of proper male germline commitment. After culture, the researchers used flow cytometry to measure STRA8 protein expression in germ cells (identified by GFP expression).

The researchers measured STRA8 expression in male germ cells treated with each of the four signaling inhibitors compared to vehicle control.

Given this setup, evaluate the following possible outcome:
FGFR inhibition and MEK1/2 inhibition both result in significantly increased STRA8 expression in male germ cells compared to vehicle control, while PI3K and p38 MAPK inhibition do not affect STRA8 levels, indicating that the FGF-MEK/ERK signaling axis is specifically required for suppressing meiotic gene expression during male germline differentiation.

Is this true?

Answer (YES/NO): NO